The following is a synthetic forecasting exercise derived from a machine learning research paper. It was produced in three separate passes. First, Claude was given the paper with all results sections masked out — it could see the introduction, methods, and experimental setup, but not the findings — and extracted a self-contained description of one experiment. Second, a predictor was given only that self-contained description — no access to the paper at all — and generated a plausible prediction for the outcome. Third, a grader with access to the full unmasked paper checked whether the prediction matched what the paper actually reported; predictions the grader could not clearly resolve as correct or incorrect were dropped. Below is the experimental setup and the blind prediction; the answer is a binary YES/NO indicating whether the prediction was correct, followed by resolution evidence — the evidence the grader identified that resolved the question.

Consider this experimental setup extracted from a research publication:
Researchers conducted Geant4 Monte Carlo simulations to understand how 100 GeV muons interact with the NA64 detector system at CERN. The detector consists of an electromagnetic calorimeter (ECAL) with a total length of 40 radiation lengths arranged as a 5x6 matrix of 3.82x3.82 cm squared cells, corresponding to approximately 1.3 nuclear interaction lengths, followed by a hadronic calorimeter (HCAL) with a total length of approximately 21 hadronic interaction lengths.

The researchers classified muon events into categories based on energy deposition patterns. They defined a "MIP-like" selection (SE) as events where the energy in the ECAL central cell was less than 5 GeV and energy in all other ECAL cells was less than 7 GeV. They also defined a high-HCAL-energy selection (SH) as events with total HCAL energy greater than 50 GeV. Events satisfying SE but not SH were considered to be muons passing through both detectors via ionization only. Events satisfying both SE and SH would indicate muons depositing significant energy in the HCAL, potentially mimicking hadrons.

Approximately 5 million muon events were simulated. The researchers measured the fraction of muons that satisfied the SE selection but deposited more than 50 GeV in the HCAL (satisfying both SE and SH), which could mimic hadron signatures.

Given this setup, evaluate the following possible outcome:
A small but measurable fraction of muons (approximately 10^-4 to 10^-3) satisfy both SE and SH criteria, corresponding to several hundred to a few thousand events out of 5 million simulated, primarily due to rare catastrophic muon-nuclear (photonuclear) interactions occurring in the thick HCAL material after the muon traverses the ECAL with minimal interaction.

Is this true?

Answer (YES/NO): NO